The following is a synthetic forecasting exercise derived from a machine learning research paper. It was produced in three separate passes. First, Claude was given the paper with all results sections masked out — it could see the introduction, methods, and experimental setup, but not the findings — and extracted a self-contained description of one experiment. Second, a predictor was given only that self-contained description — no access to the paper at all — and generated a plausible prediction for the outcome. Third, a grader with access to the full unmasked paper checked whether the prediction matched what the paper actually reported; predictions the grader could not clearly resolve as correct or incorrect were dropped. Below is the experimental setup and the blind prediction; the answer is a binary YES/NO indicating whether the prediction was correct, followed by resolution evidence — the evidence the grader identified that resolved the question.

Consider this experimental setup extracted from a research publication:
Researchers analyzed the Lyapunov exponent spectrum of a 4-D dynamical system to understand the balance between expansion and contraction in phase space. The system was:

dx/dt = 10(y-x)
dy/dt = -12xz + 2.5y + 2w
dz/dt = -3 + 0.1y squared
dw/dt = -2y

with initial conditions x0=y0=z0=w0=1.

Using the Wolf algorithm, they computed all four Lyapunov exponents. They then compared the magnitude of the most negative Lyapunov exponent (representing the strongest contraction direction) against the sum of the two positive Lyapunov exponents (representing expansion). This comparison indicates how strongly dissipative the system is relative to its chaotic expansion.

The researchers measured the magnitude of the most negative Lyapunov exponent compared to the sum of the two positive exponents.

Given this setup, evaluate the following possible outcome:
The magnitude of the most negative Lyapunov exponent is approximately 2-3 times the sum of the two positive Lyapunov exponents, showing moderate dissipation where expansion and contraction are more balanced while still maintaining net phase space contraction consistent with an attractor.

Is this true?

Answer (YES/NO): NO